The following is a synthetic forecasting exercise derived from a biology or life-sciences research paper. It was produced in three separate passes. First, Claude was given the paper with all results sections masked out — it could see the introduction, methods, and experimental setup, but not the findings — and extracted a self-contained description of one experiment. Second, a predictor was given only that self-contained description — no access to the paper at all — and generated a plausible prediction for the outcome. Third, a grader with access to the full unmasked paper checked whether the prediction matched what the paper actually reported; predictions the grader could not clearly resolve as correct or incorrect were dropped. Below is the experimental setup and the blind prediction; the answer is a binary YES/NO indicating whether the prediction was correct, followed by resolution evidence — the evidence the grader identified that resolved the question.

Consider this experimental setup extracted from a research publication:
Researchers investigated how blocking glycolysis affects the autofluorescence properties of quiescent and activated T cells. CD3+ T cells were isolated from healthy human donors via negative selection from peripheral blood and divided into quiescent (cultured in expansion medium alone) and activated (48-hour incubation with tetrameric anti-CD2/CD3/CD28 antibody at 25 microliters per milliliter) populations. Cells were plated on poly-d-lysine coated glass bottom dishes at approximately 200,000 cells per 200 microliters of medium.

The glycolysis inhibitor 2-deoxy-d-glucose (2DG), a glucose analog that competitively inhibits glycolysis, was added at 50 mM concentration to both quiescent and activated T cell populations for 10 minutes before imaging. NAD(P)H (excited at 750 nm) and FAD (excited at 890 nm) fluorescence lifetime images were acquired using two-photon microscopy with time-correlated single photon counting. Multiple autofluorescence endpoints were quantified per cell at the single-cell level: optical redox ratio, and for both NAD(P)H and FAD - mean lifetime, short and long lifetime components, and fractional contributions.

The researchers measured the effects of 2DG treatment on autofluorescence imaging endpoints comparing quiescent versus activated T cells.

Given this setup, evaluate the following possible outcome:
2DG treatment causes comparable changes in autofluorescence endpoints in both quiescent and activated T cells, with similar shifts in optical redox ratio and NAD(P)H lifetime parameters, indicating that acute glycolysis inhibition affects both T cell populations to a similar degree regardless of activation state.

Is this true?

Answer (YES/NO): NO